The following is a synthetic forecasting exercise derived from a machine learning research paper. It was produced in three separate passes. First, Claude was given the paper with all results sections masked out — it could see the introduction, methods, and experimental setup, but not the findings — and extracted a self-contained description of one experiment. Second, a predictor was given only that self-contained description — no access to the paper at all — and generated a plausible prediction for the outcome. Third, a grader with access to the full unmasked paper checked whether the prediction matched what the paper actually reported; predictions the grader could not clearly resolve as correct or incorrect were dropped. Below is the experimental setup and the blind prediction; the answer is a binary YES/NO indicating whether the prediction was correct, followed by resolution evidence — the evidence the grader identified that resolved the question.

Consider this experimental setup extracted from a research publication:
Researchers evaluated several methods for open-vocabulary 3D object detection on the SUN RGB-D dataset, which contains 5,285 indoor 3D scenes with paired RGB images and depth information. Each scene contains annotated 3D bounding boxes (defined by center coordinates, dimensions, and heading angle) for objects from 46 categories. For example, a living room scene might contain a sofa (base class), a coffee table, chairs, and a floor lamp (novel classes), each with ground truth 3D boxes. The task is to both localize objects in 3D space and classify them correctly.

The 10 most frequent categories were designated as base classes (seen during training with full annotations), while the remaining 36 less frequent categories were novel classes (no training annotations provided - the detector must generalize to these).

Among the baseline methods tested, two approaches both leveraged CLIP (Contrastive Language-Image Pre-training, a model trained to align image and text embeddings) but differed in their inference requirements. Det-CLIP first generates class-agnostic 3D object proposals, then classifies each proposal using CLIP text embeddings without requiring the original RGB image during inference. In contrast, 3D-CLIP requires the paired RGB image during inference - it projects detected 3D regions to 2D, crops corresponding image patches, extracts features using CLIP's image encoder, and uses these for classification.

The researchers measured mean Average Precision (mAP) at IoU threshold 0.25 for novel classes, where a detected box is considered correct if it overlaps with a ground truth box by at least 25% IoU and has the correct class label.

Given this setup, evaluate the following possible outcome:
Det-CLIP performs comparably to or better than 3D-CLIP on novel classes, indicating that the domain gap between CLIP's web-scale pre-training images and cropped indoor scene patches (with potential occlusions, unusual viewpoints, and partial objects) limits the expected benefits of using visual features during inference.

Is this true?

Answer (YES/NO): NO